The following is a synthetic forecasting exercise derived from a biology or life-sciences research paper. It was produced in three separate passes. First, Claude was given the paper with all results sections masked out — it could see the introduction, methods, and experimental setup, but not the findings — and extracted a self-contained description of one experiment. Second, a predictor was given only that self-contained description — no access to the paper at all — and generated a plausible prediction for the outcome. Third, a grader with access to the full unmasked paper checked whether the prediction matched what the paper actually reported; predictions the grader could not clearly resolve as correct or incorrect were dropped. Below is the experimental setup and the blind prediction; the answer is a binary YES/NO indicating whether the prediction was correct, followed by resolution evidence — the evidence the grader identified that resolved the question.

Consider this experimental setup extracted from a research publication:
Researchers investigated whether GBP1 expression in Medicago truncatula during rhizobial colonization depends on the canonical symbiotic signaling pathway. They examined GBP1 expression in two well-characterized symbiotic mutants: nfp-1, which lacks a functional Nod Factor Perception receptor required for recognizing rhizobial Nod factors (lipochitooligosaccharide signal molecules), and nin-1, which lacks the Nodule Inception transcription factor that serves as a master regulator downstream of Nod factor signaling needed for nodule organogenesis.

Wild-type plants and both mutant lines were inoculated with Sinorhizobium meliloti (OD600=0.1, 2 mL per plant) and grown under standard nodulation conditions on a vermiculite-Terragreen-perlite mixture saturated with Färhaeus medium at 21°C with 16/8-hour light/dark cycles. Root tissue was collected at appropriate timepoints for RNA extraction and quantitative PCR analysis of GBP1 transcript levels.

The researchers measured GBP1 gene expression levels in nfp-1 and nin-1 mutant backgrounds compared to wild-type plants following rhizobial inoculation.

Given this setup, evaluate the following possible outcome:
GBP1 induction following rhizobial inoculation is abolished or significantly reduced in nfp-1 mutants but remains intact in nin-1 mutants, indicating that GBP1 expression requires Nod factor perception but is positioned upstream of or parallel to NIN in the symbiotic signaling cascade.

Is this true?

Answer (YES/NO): NO